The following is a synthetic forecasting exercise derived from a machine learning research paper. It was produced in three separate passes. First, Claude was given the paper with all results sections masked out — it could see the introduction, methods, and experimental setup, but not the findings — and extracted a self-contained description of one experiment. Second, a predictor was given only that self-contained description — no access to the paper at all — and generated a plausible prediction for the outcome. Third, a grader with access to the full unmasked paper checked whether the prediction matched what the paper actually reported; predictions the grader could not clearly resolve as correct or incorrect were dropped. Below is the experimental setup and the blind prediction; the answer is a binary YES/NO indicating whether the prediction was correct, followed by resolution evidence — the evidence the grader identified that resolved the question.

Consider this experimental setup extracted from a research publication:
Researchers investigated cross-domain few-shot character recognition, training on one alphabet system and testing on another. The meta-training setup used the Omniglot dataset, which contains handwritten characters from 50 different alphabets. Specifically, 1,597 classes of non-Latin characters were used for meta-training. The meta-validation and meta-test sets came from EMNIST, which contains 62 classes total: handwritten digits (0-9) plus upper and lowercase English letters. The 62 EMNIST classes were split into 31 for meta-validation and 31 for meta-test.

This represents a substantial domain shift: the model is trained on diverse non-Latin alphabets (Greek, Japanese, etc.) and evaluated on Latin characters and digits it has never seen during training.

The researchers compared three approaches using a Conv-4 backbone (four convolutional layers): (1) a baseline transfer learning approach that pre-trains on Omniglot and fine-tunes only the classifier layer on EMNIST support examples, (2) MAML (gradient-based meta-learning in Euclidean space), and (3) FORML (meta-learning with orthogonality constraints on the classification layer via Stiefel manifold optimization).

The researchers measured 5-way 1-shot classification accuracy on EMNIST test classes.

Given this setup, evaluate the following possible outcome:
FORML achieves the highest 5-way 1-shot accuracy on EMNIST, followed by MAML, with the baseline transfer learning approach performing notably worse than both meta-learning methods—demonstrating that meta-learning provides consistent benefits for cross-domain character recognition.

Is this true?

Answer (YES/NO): YES